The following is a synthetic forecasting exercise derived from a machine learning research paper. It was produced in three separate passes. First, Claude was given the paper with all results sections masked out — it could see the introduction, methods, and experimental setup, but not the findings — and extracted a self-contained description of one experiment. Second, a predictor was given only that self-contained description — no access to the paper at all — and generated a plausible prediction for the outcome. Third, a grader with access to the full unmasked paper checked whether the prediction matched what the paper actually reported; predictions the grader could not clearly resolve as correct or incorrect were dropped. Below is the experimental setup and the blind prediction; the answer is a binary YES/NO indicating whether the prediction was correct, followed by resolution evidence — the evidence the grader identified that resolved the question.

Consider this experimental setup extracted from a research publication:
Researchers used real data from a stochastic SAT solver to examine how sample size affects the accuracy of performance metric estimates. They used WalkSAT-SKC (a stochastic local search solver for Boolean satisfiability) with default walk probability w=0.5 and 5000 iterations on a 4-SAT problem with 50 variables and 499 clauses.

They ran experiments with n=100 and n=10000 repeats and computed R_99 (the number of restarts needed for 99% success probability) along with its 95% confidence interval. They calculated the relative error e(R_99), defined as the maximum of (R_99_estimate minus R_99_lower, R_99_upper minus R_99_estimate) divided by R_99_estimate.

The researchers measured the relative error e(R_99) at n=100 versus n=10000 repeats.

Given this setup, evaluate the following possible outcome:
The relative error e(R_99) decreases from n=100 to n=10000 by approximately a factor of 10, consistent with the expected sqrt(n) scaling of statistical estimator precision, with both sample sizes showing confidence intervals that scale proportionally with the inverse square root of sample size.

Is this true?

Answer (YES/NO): YES